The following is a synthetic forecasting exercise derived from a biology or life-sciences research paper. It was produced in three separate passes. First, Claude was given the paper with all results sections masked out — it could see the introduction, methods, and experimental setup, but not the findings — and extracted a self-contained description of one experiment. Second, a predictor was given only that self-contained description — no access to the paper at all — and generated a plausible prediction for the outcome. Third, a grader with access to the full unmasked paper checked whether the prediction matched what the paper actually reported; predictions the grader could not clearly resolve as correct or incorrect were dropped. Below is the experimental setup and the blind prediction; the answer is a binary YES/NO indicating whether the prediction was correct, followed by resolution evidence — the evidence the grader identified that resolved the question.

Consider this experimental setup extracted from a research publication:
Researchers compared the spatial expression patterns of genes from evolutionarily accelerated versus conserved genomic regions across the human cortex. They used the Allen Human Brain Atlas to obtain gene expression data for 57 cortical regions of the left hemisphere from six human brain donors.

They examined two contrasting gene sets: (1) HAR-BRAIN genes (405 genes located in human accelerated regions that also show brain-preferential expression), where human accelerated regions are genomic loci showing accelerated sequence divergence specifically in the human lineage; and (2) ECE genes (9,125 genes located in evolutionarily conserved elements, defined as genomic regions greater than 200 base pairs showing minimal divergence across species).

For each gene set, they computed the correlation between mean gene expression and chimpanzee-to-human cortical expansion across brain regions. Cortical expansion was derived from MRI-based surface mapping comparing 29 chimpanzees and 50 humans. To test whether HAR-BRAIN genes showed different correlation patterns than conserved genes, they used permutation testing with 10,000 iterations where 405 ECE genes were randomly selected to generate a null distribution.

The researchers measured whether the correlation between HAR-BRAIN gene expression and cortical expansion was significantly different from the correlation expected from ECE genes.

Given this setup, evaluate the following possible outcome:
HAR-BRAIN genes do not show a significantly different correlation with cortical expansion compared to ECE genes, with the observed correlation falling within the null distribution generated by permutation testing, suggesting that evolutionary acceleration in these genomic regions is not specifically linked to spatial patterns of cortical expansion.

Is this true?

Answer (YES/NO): NO